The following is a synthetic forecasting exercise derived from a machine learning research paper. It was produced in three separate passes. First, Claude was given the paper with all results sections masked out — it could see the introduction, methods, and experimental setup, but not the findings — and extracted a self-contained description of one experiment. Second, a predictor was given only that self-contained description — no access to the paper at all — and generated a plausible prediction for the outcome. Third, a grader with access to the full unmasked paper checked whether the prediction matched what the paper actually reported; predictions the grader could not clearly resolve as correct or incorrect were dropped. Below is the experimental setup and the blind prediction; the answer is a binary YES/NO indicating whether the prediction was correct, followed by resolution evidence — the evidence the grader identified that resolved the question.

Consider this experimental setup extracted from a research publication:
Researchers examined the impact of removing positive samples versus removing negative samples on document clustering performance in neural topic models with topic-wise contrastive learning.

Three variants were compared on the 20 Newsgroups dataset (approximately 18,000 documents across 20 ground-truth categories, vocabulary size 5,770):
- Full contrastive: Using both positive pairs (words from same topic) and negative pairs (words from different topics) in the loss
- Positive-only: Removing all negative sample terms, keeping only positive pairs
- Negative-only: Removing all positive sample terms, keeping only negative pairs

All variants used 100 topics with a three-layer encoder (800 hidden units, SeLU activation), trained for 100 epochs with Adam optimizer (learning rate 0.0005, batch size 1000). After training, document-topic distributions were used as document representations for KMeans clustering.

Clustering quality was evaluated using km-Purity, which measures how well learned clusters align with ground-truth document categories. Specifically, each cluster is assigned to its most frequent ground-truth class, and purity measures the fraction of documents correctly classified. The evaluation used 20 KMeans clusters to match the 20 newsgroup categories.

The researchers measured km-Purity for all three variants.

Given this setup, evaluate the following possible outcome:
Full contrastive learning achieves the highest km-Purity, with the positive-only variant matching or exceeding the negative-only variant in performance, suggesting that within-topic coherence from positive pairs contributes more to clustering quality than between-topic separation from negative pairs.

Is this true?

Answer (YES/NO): YES